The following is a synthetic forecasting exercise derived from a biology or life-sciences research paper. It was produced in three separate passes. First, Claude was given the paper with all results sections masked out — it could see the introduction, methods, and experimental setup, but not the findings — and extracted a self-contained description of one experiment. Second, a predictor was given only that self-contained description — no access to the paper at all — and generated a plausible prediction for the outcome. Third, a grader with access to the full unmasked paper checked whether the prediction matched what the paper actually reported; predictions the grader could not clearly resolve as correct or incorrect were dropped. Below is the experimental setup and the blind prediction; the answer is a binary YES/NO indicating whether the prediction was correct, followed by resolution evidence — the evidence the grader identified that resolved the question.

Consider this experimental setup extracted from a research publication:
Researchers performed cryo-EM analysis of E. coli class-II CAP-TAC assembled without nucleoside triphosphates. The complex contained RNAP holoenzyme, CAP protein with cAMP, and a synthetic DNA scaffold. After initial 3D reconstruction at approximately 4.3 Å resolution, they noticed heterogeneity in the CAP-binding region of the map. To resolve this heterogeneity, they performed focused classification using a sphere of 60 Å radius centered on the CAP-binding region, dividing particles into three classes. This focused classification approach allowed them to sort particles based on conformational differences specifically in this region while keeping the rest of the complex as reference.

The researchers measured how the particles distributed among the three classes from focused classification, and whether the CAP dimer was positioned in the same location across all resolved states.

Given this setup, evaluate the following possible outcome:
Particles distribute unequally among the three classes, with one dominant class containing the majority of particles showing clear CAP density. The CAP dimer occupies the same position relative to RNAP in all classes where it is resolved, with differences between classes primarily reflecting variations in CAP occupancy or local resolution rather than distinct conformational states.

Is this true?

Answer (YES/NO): NO